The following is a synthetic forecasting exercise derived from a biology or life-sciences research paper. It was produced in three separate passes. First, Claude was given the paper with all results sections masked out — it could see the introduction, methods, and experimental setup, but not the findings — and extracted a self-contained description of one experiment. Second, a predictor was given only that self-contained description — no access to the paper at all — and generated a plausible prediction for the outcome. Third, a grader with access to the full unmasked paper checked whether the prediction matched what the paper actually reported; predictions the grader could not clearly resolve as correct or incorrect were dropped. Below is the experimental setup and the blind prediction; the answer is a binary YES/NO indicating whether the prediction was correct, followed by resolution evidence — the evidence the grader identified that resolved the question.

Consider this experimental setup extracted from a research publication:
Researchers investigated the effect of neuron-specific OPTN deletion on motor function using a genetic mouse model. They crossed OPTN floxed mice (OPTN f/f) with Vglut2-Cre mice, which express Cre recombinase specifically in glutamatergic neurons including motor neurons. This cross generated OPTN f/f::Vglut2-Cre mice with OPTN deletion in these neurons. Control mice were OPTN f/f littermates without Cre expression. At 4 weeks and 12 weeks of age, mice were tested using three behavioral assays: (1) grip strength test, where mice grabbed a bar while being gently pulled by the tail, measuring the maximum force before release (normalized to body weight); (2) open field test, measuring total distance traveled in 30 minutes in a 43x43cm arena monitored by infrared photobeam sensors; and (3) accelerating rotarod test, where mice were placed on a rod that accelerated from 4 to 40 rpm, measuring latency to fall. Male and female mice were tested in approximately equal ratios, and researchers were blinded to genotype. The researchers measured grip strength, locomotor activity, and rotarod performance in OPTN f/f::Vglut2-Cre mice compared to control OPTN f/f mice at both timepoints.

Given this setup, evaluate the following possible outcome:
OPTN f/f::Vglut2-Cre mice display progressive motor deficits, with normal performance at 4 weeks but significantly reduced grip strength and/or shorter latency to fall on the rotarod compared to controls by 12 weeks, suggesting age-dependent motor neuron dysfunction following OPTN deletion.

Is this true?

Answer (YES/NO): YES